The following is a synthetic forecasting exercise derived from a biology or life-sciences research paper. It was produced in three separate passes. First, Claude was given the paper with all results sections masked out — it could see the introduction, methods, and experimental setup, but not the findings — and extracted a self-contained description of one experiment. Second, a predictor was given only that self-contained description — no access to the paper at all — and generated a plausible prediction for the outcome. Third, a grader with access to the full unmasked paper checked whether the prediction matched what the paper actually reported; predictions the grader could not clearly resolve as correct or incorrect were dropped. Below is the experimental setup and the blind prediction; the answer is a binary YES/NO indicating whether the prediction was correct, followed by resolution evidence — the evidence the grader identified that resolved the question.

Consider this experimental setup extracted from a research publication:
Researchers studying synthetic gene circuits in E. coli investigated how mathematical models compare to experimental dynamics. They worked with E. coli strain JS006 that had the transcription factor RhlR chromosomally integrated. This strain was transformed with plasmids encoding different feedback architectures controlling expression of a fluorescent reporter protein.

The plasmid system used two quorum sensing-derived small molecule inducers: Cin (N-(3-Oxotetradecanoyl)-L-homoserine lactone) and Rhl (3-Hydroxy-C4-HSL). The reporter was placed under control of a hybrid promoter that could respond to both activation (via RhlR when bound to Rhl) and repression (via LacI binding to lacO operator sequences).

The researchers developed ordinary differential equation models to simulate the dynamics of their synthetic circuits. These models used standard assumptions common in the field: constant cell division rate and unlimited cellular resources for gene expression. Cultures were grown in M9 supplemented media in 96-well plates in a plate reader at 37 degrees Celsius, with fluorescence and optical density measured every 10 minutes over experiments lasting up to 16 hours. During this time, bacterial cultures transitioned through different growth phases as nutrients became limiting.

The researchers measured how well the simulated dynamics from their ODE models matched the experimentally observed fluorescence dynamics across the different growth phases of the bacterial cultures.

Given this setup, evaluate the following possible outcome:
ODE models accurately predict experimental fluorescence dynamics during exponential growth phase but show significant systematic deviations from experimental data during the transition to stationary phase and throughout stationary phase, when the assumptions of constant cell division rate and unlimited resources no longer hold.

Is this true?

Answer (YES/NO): YES